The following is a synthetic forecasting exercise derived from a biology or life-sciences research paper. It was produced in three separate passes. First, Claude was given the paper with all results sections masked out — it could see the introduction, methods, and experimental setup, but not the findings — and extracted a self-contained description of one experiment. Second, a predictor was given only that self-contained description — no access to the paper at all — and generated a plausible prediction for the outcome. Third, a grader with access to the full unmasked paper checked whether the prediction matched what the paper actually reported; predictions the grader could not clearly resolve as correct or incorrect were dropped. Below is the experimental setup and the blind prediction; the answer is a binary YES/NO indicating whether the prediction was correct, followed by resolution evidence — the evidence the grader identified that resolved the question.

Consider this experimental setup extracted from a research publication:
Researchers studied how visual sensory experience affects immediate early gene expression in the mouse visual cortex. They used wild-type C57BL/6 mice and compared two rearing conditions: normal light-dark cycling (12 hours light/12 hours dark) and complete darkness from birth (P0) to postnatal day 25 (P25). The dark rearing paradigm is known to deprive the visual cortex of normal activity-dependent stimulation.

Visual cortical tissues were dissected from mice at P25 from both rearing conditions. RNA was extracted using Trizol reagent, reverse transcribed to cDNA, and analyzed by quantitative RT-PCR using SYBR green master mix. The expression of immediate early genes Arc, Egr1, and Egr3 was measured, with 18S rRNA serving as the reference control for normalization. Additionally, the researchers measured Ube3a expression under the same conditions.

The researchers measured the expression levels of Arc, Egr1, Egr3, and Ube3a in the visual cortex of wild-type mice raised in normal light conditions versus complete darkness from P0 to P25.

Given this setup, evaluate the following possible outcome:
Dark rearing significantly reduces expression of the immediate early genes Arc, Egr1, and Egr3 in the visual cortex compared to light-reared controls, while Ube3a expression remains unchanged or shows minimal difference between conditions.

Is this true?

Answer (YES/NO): NO